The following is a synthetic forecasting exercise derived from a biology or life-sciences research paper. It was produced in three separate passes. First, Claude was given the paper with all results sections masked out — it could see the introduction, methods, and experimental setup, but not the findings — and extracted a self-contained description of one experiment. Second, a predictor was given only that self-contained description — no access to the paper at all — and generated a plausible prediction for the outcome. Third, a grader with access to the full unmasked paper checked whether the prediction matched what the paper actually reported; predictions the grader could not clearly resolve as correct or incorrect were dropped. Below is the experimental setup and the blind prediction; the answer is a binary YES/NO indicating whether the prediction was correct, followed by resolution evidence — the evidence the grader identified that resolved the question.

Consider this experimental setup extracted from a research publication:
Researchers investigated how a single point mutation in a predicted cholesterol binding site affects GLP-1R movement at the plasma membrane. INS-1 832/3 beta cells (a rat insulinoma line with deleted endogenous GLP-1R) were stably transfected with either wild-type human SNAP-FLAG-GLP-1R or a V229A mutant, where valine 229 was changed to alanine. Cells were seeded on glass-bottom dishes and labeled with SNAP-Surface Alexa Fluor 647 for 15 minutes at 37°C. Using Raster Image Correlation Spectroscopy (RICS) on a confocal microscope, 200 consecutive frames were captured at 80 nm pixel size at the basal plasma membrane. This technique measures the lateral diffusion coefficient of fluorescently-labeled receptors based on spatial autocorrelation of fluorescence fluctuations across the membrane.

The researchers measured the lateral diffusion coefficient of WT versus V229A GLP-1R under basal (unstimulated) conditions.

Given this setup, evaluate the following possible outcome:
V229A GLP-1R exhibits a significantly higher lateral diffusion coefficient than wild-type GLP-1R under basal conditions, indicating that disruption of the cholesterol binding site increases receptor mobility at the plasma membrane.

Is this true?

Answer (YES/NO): NO